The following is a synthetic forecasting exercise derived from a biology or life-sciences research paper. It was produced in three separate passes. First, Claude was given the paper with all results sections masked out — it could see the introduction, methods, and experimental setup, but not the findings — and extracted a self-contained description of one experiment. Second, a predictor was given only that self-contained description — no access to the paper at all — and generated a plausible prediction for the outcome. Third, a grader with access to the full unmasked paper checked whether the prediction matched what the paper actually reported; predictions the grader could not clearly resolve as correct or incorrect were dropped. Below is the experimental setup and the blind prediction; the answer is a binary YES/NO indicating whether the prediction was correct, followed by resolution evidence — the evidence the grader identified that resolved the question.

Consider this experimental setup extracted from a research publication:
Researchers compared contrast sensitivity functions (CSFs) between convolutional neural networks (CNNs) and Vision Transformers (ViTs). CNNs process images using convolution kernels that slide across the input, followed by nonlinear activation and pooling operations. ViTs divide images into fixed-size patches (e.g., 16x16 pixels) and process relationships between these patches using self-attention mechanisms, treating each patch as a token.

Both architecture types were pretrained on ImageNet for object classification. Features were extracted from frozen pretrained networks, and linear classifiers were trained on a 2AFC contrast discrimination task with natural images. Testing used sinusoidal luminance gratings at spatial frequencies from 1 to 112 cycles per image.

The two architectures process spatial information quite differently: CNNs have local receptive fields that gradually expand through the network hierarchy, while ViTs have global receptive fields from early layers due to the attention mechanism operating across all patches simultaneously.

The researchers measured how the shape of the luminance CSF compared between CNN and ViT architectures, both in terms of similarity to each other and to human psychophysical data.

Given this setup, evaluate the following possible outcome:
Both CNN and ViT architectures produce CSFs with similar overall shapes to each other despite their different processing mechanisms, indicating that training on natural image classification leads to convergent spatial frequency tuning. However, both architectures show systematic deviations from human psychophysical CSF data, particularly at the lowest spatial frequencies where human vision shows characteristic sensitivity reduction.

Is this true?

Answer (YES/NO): NO